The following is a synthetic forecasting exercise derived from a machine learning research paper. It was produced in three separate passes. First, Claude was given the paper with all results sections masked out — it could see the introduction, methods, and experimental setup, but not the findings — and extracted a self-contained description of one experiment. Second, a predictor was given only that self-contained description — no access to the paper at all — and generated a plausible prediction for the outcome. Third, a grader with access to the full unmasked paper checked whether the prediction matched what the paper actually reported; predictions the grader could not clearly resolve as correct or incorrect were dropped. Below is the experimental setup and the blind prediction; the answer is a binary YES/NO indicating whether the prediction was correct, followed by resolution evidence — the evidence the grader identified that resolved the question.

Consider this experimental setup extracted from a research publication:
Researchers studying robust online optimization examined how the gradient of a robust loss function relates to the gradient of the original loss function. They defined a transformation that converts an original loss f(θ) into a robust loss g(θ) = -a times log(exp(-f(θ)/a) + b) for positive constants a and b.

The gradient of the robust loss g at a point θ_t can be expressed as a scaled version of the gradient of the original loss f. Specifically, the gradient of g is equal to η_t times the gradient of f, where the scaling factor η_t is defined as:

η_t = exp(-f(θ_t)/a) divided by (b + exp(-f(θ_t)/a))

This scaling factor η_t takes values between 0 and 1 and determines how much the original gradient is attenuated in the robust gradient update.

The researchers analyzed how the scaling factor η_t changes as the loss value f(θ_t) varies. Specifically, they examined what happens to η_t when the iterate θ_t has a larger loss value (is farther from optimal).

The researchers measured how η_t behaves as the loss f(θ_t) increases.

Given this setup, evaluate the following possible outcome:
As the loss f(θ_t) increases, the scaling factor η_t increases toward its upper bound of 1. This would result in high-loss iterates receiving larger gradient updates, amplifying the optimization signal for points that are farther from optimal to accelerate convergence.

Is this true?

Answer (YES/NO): NO